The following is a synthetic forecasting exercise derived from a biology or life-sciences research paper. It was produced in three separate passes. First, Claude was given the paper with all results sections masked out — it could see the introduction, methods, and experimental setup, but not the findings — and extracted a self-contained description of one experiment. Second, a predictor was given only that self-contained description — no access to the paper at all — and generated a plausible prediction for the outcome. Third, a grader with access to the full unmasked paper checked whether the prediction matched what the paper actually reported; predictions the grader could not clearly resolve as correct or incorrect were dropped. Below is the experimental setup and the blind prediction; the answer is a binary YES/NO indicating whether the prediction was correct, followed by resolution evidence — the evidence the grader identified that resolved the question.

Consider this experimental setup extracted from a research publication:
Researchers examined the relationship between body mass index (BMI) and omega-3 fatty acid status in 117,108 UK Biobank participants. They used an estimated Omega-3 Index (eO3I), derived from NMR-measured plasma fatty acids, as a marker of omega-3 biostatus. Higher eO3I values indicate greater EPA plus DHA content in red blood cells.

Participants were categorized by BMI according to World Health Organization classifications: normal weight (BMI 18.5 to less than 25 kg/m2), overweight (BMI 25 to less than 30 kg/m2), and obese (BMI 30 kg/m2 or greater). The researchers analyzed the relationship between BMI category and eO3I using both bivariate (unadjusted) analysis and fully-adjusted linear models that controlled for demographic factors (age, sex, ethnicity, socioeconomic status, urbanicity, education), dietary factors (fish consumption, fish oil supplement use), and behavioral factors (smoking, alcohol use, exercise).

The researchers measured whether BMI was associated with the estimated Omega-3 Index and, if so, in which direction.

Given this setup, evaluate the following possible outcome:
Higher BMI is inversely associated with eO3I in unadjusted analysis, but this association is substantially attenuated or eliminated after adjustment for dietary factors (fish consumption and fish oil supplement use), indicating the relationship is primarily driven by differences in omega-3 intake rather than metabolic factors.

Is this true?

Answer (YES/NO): NO